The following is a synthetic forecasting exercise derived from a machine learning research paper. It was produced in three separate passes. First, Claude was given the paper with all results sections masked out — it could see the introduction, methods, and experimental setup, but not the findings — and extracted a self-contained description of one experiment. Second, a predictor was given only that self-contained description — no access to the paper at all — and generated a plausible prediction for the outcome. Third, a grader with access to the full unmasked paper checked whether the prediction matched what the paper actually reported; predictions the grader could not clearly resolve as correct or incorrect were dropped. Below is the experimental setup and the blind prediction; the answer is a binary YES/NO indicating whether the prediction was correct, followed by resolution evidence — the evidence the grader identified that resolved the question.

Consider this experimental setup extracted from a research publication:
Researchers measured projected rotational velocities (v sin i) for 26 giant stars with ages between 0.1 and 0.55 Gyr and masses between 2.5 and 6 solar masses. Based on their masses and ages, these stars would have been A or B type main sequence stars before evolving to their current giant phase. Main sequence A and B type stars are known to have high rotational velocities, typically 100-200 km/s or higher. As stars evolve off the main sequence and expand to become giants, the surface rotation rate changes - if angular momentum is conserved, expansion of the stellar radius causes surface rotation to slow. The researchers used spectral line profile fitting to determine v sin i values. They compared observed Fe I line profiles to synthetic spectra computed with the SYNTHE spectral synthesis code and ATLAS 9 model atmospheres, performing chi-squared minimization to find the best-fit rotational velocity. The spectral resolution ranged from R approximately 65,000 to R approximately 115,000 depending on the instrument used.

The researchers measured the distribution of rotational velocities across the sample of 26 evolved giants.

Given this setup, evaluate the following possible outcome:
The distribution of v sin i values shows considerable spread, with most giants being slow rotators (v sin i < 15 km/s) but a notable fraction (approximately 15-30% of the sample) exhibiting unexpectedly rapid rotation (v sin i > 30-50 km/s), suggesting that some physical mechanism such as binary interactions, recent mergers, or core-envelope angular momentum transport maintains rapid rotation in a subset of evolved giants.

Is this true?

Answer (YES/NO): NO